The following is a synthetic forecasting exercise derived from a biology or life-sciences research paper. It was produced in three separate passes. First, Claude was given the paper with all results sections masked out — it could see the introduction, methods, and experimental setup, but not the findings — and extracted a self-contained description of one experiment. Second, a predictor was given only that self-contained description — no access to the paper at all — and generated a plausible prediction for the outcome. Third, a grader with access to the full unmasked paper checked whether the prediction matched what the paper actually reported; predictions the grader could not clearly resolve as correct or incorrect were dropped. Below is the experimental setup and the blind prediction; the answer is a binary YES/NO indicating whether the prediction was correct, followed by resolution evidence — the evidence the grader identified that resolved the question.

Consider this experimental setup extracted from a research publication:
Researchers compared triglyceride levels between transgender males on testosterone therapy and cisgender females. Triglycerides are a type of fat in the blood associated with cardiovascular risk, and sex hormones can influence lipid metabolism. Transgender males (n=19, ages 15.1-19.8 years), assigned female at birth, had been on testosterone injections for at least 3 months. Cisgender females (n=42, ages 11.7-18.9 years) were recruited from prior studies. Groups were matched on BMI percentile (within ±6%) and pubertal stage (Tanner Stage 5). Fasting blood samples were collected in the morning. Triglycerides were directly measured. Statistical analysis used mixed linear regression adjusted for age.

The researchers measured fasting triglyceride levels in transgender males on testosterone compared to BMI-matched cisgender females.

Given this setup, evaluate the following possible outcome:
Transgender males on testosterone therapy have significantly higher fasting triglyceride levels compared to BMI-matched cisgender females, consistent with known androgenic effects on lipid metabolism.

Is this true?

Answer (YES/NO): NO